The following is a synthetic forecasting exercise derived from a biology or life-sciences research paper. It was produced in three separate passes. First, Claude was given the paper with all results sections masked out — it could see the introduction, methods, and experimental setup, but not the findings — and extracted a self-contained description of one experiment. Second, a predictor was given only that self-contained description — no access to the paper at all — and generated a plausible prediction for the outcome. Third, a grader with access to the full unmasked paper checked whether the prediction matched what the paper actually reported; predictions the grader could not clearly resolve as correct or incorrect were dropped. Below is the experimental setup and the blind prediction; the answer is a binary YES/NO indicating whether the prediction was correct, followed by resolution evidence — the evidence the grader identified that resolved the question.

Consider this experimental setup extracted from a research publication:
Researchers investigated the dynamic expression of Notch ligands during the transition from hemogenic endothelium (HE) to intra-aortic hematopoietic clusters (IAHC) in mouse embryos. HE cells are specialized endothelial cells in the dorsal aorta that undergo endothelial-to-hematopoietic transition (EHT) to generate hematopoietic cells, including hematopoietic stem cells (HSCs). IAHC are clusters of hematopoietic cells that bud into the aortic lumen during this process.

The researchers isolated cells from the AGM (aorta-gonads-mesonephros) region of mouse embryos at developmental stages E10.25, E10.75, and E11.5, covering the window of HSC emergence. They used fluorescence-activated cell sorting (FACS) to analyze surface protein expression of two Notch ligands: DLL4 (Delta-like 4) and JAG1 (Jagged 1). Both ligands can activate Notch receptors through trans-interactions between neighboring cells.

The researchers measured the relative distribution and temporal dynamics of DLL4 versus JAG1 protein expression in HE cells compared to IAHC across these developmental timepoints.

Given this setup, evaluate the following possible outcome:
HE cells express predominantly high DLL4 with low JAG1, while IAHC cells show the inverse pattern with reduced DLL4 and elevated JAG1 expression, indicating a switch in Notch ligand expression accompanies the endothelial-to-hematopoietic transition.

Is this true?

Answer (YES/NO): YES